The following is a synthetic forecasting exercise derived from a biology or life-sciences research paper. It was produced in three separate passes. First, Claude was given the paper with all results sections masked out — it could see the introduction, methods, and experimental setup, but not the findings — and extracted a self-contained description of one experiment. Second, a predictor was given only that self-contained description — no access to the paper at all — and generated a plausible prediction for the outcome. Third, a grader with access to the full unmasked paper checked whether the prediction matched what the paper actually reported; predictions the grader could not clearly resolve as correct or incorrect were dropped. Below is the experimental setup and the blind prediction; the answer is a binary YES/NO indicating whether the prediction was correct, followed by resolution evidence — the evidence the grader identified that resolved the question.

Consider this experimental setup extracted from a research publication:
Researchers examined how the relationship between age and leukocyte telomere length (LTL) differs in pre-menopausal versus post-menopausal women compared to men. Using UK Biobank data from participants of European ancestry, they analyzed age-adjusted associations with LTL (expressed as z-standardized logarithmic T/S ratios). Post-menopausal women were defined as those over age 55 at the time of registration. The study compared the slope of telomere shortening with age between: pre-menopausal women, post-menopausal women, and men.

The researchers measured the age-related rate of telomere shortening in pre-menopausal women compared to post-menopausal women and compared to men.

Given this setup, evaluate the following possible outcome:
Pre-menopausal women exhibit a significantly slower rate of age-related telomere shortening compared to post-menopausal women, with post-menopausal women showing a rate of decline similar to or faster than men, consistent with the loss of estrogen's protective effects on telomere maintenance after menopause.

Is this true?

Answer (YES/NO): YES